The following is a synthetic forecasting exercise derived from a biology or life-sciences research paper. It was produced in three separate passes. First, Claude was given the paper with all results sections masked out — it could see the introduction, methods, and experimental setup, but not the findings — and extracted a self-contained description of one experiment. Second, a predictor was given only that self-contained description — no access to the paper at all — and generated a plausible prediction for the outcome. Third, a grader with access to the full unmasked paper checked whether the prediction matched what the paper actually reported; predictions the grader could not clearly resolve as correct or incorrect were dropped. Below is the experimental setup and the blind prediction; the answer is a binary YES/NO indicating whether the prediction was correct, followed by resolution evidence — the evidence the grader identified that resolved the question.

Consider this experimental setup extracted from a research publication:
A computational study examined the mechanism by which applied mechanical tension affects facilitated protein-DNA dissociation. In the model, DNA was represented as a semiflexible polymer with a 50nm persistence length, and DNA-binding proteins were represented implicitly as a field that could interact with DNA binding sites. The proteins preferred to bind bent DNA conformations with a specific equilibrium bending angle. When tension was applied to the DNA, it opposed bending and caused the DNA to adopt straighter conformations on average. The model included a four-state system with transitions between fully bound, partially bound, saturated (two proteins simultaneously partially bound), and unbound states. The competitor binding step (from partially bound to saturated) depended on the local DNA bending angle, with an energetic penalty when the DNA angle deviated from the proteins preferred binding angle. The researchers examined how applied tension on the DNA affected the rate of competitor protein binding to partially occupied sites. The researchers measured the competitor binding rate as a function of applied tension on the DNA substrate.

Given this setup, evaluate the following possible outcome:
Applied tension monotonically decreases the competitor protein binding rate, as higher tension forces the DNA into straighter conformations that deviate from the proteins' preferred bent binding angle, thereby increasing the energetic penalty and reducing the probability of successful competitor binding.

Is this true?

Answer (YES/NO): NO